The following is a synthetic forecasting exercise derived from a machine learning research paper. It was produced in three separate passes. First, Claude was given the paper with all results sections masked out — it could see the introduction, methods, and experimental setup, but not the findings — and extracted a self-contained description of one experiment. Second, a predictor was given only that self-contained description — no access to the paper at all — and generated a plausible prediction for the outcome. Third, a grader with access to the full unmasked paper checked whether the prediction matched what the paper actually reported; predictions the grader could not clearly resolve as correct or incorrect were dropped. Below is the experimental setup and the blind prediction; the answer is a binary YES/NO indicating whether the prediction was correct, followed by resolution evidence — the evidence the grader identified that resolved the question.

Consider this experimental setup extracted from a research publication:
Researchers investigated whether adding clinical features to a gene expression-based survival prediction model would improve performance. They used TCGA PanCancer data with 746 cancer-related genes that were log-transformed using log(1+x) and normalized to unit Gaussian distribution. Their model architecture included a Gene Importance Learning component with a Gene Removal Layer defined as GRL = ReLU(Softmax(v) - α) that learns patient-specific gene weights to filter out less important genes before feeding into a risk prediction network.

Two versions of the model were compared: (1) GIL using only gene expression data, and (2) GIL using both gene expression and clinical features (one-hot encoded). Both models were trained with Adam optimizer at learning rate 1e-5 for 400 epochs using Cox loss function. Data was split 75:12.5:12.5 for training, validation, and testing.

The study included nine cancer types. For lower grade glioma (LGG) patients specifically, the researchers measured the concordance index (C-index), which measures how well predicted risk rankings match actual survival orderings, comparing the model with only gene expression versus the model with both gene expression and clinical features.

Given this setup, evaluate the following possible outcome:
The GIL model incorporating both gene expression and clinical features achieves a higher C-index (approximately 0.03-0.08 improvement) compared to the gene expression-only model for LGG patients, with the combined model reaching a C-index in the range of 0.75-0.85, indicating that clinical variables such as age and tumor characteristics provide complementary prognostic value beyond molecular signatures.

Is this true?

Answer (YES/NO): NO